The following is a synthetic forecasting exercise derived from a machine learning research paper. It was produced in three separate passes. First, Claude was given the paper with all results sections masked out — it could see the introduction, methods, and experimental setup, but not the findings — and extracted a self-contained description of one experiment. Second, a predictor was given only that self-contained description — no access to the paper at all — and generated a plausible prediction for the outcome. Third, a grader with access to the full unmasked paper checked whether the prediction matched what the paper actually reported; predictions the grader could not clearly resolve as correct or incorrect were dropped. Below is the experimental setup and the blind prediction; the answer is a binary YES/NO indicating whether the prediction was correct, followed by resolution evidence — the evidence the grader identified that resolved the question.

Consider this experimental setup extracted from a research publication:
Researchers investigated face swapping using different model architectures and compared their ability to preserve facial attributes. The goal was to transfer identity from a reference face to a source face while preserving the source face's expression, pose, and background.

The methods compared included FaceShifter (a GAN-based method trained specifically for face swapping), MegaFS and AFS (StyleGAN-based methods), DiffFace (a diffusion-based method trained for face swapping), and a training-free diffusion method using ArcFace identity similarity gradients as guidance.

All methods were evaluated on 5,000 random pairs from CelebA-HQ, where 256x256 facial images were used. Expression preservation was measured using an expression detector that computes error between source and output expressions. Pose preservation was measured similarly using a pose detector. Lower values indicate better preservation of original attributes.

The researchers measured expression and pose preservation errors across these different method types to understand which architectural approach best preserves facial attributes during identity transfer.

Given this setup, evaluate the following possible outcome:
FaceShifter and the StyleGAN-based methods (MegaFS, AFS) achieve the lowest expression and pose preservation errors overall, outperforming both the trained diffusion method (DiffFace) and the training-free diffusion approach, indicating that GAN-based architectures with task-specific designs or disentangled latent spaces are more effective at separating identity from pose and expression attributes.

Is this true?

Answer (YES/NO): NO